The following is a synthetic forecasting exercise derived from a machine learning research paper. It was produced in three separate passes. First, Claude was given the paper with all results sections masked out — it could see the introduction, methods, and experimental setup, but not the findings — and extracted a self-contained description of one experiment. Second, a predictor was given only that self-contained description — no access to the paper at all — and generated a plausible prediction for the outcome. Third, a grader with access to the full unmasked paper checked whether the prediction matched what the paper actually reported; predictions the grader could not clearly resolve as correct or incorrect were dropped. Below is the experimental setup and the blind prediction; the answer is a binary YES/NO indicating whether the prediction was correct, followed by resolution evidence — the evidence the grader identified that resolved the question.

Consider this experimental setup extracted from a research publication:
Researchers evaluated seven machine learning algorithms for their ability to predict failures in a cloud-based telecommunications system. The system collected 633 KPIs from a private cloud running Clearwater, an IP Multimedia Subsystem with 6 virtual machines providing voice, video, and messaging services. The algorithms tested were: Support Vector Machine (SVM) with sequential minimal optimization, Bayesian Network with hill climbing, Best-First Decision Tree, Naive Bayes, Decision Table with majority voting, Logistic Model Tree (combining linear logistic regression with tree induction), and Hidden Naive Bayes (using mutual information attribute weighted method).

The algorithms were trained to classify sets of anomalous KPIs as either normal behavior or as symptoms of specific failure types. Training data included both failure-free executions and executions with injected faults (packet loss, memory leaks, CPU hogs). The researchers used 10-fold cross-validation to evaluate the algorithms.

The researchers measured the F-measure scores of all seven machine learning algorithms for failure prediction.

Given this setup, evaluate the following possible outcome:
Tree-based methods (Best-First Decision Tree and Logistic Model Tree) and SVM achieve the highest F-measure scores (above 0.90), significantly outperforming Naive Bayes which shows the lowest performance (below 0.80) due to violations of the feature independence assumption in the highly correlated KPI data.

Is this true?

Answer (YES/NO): NO